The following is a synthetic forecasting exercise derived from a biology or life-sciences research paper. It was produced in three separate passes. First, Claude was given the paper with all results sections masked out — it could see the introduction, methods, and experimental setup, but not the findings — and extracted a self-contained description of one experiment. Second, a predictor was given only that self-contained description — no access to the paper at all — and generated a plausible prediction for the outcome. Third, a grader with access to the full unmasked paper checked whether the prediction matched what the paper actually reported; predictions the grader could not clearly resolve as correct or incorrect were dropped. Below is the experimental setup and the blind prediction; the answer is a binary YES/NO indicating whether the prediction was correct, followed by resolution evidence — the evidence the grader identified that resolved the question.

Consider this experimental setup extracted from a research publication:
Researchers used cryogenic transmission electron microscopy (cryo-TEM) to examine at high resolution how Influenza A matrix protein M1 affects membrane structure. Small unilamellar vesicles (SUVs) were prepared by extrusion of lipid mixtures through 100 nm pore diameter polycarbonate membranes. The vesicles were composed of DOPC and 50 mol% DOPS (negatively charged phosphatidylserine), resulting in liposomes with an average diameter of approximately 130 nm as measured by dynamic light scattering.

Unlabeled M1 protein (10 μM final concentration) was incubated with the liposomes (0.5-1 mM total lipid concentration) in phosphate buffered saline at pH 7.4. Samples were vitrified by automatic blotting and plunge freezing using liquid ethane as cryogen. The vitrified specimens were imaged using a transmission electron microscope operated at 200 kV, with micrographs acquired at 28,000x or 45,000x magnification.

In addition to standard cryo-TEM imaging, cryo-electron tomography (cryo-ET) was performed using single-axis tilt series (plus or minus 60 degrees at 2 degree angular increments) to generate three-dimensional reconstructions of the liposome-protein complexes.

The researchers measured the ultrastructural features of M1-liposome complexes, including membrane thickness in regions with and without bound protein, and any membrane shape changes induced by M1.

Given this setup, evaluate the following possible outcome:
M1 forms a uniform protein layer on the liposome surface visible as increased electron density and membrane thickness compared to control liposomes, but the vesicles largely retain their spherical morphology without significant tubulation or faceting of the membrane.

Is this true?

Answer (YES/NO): NO